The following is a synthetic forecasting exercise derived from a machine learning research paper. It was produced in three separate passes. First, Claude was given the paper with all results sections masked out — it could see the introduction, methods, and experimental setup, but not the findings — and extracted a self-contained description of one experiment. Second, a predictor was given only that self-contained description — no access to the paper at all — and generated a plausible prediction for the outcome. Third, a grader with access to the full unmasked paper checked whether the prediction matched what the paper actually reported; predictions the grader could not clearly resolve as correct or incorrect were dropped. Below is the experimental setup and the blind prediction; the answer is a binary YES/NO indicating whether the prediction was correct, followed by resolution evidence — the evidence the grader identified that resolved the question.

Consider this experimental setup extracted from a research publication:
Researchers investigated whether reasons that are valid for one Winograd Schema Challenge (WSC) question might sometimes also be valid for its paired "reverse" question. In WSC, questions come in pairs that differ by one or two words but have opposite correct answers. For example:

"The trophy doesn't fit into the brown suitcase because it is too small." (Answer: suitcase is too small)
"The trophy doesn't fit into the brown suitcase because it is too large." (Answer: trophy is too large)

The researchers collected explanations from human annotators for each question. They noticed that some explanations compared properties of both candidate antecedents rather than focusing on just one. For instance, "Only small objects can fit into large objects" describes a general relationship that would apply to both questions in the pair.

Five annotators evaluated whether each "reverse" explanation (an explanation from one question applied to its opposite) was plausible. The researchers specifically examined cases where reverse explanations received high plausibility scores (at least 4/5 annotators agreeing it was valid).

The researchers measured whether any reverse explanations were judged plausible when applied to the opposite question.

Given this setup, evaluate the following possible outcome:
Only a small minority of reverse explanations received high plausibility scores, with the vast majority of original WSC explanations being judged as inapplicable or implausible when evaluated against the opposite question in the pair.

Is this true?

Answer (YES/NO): YES